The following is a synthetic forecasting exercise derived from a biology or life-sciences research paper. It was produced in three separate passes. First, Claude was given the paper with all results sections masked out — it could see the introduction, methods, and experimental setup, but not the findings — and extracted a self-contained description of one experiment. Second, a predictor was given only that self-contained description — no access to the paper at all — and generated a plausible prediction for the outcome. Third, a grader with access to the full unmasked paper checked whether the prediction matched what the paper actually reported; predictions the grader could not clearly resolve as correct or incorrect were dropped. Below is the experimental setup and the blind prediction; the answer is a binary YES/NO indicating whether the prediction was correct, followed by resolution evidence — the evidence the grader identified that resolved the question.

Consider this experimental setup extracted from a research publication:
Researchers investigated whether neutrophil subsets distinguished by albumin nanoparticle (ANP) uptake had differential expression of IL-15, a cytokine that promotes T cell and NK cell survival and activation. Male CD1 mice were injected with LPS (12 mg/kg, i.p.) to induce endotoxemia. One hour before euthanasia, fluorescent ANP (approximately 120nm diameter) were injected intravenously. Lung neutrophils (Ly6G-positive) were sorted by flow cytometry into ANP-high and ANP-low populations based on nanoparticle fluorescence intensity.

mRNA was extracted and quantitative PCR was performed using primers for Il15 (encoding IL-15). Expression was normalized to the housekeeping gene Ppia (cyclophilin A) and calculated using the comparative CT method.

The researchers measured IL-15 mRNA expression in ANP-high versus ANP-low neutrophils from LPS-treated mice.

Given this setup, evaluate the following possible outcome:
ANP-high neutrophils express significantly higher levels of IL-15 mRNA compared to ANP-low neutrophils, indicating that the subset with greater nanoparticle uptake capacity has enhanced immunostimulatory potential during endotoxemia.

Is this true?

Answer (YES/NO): YES